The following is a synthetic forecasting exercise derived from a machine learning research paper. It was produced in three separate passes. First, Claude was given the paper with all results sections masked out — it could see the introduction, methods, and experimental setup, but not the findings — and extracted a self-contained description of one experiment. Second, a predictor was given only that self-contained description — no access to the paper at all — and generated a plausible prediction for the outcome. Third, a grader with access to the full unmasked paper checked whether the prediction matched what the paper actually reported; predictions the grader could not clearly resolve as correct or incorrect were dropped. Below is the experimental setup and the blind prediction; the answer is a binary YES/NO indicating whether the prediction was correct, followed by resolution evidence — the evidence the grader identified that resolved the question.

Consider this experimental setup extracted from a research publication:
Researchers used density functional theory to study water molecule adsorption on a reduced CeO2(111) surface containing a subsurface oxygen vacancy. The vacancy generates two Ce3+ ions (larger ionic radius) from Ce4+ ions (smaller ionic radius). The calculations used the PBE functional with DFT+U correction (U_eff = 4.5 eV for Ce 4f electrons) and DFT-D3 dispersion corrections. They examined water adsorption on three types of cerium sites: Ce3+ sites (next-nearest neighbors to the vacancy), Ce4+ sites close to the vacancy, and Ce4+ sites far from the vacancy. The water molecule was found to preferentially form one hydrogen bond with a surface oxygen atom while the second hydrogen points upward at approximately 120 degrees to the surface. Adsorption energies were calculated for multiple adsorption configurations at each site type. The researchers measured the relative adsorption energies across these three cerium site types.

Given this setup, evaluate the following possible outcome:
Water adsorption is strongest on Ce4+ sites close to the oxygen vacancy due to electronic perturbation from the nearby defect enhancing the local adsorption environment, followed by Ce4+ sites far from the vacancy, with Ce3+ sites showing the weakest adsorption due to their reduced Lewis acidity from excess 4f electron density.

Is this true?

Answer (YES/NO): NO